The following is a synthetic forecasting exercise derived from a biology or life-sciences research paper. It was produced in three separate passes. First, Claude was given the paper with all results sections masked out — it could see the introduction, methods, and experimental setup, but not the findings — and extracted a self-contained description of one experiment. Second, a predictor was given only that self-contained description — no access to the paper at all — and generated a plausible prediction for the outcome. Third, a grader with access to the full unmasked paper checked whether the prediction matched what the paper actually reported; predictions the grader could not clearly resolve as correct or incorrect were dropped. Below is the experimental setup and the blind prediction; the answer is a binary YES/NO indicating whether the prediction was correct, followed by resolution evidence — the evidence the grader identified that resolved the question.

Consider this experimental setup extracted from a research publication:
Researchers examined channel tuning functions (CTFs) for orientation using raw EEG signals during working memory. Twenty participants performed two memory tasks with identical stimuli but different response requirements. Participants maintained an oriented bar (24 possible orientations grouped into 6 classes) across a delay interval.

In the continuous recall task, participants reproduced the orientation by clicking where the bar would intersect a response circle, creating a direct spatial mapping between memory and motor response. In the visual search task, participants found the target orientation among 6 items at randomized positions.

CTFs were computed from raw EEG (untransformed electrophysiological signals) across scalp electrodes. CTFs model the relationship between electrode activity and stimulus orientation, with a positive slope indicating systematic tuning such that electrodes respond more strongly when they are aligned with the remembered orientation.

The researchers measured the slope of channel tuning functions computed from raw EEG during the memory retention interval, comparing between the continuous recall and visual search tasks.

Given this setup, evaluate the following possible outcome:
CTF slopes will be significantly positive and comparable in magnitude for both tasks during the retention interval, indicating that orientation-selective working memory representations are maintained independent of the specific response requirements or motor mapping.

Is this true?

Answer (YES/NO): NO